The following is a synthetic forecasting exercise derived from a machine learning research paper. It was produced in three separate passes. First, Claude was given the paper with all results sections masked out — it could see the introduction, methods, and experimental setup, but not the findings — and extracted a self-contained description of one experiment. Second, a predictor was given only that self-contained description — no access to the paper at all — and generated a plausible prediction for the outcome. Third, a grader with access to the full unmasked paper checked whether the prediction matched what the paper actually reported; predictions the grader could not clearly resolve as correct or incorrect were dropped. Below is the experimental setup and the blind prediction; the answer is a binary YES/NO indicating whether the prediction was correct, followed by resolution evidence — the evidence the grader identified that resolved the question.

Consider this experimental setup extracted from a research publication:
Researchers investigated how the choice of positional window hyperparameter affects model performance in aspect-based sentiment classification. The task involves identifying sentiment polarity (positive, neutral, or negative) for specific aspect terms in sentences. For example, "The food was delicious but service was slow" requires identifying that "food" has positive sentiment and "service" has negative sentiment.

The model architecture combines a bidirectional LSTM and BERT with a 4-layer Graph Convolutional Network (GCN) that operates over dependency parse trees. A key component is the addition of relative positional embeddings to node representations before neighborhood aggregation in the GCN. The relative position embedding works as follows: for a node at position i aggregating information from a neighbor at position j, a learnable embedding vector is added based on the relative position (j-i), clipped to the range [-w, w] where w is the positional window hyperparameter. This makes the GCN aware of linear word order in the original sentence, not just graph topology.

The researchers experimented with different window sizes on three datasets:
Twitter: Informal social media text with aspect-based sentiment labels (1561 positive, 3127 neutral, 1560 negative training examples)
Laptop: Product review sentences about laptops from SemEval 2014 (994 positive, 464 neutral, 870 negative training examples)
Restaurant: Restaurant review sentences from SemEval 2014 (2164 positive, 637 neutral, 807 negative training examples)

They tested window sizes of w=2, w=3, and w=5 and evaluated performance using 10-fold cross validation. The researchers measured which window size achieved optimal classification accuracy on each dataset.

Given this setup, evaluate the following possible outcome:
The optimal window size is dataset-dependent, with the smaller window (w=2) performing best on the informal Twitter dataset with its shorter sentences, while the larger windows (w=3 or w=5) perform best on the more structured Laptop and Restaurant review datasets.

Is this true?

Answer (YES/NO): NO